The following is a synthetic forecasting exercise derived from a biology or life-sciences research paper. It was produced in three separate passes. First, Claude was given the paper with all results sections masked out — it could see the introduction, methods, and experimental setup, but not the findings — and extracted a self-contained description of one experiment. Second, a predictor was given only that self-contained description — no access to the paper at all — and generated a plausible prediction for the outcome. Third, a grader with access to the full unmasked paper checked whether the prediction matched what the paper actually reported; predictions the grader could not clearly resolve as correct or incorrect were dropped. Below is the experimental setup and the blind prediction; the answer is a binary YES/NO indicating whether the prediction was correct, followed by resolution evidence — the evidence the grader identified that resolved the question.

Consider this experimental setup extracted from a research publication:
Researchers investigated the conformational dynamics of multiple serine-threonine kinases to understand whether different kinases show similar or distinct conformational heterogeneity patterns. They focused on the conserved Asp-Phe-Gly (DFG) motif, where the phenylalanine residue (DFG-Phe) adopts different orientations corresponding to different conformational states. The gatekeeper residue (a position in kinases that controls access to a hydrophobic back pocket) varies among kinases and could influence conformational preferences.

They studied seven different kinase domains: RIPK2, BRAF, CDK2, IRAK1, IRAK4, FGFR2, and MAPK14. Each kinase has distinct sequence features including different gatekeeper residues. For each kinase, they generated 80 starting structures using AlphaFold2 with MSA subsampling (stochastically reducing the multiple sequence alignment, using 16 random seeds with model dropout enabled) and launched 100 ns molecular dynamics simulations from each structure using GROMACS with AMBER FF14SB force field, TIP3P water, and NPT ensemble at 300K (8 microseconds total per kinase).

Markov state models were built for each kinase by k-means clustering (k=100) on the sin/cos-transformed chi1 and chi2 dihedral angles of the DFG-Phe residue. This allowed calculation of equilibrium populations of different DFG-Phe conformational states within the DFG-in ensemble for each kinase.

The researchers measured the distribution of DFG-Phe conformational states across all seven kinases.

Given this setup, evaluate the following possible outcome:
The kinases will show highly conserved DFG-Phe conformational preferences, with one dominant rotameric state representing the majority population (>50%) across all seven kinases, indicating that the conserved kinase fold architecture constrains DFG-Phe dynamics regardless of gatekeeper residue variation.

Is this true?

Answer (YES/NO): NO